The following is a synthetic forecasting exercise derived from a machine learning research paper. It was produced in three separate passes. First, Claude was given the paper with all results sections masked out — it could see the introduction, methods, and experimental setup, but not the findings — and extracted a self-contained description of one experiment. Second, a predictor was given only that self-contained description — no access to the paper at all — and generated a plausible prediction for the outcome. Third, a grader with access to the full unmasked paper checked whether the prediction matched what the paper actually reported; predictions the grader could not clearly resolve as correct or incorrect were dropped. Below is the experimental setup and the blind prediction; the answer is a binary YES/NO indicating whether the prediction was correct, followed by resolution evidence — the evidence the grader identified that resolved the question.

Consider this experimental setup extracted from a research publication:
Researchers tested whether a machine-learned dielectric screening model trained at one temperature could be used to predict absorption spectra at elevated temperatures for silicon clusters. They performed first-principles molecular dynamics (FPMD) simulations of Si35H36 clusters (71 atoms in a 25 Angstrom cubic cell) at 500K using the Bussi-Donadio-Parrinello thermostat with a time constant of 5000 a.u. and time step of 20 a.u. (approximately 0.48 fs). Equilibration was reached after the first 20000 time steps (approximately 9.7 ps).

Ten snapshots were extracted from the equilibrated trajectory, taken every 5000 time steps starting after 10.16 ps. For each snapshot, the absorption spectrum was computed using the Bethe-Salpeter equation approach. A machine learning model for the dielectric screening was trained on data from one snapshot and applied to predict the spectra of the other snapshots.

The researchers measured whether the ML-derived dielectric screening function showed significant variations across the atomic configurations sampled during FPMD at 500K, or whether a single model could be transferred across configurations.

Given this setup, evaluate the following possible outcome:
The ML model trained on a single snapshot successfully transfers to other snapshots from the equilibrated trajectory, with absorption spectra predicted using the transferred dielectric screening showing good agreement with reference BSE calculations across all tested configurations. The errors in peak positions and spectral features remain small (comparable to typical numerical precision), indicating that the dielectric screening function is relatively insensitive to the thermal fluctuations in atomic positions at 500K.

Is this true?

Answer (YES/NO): YES